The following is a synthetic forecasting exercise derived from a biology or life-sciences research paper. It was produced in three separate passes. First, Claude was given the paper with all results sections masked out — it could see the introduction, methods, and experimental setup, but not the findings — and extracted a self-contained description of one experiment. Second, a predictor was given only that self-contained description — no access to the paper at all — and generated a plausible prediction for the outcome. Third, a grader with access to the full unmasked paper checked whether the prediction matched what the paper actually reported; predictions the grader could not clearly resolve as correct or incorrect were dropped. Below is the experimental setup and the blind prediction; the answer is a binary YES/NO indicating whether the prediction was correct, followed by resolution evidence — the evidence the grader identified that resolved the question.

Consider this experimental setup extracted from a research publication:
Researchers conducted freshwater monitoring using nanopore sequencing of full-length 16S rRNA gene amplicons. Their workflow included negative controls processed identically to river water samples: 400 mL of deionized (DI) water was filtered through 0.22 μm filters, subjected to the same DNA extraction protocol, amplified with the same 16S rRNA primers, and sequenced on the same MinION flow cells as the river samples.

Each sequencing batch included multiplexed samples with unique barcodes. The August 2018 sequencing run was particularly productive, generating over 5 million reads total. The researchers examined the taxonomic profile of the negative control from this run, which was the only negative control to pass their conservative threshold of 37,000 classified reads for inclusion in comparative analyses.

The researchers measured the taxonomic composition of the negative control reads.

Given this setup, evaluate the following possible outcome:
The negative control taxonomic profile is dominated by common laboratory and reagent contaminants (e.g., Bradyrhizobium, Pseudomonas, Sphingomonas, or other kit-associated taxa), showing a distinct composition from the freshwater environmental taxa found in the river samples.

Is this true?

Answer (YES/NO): NO